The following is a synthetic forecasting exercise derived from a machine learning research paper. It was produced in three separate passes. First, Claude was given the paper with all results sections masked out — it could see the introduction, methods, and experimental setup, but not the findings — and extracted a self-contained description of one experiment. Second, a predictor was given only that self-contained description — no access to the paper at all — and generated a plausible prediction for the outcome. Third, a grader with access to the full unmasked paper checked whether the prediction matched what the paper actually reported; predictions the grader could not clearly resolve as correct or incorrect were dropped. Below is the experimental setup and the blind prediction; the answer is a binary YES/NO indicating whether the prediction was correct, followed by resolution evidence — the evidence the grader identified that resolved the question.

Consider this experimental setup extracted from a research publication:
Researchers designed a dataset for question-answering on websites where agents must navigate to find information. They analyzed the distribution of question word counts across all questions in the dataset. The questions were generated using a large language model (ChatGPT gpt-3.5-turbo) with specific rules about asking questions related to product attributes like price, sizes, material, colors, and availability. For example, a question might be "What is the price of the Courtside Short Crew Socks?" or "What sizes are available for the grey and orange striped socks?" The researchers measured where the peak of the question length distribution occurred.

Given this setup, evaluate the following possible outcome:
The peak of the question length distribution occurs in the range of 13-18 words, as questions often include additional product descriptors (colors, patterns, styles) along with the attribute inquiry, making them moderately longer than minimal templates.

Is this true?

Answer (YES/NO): NO